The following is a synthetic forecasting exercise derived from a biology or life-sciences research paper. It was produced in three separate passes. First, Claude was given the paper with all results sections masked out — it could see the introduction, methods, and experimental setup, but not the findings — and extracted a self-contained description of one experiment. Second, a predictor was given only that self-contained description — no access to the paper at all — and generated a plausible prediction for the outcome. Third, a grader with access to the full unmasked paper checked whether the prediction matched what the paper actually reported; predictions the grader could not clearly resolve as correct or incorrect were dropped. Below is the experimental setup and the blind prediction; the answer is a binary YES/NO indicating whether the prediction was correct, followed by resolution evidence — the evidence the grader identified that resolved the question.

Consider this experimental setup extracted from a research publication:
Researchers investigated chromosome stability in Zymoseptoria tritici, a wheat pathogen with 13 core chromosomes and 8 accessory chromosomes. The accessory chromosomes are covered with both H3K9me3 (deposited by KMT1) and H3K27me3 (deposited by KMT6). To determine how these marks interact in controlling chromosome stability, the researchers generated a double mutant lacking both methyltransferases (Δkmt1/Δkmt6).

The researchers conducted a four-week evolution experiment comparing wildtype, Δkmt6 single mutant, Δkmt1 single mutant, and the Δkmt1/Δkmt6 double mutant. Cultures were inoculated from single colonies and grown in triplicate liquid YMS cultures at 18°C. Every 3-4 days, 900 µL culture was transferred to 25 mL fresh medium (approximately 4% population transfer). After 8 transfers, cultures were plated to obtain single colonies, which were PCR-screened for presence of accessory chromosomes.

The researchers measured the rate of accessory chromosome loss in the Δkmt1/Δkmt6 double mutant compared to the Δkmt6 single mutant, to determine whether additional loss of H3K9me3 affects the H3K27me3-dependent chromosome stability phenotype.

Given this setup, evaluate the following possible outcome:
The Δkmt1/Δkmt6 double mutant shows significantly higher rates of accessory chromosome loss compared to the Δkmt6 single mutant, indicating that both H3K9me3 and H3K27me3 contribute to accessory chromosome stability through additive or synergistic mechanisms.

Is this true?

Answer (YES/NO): NO